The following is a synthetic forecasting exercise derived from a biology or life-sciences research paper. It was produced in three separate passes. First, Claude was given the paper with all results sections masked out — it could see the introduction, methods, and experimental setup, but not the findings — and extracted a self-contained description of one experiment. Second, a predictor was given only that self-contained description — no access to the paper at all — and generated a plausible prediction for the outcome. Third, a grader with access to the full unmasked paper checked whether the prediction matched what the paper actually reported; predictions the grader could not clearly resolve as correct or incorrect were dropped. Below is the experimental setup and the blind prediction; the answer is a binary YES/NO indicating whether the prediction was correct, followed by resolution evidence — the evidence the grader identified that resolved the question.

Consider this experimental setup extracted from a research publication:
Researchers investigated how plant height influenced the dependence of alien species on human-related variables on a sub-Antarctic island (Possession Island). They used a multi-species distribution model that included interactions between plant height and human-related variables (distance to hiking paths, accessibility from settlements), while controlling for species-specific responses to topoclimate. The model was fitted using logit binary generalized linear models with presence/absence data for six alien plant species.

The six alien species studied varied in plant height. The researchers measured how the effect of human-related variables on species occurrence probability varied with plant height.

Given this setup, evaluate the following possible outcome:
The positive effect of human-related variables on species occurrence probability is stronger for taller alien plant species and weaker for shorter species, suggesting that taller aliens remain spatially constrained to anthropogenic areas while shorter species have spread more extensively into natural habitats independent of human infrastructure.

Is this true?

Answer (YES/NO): YES